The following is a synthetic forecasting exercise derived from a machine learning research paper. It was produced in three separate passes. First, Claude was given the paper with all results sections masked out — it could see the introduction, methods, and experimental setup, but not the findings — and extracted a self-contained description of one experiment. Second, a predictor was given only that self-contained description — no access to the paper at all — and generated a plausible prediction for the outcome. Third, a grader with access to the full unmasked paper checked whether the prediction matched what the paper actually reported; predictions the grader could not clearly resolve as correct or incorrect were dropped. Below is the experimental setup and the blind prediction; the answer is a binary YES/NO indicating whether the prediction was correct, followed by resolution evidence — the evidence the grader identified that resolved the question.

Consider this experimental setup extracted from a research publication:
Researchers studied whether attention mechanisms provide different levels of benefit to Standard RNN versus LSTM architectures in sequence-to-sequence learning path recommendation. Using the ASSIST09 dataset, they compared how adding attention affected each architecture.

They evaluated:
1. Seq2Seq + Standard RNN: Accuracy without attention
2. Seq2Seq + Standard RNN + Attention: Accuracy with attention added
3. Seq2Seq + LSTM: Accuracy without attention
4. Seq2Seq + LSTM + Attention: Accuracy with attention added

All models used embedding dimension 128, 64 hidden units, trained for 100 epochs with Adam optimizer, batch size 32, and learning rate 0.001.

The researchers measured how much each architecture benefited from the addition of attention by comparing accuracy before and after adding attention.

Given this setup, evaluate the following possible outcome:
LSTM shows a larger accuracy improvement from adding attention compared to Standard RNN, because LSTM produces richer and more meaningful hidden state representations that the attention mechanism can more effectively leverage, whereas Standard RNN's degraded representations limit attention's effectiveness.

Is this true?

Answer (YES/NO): NO